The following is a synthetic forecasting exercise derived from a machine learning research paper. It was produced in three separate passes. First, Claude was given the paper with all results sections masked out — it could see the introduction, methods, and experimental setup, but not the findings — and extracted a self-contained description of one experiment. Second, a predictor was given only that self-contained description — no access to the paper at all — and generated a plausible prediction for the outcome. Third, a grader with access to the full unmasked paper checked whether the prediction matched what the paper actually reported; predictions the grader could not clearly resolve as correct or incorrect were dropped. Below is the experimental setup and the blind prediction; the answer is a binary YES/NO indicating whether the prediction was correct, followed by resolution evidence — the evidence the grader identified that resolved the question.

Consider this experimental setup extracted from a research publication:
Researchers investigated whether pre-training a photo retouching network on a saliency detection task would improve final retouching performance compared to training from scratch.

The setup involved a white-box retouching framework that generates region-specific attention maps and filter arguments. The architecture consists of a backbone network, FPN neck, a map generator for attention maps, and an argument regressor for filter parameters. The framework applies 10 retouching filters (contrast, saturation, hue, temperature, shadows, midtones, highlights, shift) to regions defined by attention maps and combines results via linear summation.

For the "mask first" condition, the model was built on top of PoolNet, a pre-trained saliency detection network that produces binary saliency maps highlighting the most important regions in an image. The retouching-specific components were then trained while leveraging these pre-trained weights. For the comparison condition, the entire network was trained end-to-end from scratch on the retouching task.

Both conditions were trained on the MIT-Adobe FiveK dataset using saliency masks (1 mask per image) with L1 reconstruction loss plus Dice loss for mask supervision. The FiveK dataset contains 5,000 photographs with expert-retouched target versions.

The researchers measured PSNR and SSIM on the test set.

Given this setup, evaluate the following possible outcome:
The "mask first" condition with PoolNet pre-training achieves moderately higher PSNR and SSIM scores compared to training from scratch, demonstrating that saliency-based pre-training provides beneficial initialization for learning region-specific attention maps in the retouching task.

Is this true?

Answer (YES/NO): NO